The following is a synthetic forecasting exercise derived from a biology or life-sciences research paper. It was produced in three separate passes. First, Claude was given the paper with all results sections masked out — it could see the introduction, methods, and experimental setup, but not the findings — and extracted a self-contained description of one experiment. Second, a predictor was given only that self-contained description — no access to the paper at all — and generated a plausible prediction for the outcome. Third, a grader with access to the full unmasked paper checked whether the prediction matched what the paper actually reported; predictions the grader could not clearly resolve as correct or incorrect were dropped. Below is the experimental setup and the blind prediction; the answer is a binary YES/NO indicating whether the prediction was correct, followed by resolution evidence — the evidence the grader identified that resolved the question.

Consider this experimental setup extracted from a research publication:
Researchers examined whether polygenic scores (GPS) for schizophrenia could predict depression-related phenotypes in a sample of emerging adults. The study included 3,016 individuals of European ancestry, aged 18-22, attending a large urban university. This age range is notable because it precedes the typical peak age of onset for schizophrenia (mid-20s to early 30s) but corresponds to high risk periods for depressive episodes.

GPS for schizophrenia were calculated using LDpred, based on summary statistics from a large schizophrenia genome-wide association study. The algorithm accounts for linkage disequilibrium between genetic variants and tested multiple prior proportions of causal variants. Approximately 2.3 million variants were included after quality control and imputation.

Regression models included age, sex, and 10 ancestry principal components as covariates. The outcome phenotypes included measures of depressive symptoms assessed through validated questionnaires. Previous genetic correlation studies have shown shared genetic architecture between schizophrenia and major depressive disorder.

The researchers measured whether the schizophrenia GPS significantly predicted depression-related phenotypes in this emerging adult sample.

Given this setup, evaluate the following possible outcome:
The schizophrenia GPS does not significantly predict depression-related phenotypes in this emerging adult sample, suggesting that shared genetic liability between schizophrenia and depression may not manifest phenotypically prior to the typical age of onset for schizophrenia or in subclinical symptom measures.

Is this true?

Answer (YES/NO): NO